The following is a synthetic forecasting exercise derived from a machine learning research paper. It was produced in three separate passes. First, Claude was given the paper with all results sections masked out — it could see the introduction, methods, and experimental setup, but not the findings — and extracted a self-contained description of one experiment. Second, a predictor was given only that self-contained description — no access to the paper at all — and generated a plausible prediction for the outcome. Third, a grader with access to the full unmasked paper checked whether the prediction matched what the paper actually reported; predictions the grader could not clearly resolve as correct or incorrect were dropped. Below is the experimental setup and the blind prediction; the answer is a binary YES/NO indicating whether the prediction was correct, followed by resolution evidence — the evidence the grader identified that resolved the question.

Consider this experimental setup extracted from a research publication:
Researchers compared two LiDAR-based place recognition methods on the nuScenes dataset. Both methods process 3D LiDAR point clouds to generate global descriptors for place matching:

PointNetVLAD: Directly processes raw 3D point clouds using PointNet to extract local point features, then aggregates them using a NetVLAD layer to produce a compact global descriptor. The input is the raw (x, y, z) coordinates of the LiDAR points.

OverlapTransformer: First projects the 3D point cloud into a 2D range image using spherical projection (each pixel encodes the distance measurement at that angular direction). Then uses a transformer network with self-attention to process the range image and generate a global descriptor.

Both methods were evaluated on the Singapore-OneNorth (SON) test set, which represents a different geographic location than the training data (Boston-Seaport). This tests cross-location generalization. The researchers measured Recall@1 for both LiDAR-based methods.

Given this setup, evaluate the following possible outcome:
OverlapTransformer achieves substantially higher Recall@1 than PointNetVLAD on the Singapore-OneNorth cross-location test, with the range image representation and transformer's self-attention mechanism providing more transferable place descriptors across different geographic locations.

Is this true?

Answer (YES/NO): NO